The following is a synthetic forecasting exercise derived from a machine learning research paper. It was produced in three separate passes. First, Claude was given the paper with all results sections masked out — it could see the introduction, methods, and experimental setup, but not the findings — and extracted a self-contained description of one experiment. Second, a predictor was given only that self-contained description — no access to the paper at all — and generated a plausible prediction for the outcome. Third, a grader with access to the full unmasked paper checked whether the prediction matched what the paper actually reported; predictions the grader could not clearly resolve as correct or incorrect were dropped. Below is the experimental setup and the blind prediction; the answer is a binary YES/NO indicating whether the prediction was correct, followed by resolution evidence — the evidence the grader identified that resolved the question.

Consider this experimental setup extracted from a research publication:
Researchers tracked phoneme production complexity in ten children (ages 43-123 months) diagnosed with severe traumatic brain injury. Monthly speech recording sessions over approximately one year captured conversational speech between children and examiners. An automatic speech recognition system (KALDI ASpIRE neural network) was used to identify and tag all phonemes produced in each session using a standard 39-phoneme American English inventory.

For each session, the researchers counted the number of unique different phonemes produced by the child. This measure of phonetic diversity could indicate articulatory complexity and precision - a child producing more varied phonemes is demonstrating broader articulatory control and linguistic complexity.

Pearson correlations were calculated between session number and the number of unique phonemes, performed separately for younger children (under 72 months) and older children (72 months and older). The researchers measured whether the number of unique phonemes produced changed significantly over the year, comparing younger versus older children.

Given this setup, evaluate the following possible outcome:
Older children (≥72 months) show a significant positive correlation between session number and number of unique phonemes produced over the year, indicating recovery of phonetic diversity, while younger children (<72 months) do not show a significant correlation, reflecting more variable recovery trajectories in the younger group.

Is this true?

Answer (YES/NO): YES